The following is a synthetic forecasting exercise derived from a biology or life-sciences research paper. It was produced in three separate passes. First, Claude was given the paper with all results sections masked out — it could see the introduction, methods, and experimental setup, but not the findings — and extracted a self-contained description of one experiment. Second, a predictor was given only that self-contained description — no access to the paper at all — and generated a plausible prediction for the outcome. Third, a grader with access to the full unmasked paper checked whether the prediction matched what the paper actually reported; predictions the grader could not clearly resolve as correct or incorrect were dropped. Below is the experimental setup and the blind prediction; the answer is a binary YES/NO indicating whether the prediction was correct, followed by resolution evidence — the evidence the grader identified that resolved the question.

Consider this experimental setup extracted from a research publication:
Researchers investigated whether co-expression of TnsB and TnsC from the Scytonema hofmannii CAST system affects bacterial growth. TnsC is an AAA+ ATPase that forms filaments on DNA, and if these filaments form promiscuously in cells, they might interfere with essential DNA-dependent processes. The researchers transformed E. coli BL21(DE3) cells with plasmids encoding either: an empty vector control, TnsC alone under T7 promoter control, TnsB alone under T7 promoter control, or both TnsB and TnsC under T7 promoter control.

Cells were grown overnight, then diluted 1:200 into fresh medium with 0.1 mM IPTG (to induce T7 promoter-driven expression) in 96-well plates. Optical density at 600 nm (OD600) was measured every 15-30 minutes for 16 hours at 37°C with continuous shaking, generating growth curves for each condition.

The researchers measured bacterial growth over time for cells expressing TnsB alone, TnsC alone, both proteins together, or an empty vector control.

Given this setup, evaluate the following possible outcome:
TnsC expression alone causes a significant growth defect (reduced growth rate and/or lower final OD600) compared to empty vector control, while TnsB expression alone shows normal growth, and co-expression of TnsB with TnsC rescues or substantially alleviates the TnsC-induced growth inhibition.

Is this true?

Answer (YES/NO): YES